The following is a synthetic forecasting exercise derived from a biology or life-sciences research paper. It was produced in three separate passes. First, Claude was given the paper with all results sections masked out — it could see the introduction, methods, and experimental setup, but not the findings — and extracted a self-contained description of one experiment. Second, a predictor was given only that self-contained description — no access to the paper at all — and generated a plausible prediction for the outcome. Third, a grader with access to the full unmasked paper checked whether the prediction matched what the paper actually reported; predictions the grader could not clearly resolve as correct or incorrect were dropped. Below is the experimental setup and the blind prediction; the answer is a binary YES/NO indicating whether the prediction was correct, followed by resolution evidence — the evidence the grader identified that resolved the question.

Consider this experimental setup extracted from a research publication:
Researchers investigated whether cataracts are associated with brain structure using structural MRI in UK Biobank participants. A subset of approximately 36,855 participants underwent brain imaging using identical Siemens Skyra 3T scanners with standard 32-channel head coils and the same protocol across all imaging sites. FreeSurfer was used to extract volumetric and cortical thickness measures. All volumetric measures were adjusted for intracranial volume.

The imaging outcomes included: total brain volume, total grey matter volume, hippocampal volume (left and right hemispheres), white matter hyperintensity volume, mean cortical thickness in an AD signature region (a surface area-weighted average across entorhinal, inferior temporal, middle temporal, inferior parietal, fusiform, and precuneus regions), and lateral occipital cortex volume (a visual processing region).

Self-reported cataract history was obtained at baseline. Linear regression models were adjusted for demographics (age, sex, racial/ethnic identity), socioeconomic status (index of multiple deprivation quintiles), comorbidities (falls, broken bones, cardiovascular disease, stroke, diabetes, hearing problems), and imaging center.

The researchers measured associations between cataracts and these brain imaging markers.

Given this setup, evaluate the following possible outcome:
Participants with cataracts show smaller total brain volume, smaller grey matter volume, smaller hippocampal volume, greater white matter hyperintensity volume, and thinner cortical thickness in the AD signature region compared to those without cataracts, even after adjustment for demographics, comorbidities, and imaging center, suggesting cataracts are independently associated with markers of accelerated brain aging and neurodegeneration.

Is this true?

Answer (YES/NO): NO